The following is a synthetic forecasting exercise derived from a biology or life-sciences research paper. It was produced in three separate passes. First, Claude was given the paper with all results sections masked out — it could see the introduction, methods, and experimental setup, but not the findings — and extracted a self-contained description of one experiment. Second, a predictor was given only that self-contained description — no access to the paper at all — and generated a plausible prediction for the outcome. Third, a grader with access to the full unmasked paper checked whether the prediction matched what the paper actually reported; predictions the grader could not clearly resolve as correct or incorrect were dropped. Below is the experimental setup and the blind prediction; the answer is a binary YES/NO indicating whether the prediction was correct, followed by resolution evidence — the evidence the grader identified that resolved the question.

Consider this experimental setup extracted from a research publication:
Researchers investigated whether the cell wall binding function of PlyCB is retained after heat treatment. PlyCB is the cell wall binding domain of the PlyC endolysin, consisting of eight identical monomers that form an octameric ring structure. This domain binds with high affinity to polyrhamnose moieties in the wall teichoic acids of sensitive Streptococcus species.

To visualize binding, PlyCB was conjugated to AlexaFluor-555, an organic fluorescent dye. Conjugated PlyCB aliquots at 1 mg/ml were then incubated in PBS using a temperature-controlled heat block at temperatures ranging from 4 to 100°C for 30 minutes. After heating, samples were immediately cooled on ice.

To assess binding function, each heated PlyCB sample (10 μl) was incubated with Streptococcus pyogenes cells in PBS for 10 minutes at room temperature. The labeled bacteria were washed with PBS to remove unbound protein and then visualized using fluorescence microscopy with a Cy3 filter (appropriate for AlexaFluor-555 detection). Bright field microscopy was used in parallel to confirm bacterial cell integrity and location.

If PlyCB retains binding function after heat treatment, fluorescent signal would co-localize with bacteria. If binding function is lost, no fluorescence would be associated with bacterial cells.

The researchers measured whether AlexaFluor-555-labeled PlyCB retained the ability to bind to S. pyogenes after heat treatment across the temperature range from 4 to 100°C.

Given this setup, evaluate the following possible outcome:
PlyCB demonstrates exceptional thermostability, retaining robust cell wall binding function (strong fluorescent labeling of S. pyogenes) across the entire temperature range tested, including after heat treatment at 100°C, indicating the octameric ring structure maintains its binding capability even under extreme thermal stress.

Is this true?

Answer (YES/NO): NO